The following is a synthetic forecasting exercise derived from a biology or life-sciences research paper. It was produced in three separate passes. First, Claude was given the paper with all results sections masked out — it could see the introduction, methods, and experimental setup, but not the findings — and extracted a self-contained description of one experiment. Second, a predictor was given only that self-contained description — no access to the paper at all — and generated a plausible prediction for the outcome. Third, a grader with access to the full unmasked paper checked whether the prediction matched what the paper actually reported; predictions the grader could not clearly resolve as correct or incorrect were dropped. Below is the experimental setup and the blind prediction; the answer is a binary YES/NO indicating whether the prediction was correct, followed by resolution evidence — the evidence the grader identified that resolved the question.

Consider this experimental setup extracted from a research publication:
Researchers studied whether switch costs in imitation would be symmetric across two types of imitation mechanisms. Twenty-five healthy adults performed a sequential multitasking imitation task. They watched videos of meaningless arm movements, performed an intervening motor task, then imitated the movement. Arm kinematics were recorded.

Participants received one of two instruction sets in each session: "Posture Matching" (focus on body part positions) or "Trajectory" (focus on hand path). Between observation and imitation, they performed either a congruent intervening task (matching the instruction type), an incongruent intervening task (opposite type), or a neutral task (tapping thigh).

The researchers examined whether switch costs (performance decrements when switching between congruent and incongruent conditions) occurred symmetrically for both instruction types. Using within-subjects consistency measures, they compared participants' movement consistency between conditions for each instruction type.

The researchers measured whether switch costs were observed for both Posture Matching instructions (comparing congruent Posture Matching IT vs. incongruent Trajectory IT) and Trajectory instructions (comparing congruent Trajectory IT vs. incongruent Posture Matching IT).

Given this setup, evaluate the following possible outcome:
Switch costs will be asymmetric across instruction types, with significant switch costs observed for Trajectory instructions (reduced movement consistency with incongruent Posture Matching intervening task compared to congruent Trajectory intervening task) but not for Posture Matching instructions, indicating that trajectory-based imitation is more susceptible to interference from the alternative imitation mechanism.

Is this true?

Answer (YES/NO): YES